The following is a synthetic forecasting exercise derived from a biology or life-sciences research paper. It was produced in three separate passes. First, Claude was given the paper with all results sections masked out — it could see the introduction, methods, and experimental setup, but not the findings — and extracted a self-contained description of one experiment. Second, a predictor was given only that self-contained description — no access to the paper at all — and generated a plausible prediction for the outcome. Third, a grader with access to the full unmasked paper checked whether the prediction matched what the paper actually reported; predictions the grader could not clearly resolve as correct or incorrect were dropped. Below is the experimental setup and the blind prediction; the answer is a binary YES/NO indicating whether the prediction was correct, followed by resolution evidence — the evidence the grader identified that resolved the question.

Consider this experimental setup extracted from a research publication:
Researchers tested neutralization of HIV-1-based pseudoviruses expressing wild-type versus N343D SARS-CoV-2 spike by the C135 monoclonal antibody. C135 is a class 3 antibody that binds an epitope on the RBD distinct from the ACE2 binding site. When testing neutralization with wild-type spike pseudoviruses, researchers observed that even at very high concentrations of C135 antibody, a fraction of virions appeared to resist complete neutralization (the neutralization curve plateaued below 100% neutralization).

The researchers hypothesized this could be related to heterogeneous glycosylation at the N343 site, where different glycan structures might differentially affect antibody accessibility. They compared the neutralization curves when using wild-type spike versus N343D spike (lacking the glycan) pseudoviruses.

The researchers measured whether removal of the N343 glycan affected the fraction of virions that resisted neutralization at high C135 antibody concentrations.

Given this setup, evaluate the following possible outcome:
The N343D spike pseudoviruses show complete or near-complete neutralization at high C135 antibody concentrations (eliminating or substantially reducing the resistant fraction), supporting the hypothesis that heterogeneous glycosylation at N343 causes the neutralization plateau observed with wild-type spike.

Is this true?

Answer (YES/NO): YES